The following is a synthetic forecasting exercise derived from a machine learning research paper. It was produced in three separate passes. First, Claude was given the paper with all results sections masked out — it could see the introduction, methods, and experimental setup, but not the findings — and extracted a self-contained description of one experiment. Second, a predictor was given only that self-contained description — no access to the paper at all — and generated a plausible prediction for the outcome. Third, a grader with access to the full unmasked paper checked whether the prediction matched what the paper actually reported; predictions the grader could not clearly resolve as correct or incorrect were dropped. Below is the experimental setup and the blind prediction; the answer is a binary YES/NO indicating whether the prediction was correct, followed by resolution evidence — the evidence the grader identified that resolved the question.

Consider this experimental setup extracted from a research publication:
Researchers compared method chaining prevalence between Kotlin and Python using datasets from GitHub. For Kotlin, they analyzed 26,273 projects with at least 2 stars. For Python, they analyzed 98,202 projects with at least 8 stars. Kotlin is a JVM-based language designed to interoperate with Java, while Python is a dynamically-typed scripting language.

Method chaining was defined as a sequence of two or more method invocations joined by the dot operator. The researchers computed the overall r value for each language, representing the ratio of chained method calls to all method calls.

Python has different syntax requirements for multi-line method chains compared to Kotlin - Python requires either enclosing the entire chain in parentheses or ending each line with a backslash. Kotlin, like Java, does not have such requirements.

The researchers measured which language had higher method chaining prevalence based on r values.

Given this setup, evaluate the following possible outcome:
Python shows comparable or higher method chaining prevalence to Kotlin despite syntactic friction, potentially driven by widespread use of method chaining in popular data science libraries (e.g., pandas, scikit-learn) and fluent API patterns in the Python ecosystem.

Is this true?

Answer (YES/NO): NO